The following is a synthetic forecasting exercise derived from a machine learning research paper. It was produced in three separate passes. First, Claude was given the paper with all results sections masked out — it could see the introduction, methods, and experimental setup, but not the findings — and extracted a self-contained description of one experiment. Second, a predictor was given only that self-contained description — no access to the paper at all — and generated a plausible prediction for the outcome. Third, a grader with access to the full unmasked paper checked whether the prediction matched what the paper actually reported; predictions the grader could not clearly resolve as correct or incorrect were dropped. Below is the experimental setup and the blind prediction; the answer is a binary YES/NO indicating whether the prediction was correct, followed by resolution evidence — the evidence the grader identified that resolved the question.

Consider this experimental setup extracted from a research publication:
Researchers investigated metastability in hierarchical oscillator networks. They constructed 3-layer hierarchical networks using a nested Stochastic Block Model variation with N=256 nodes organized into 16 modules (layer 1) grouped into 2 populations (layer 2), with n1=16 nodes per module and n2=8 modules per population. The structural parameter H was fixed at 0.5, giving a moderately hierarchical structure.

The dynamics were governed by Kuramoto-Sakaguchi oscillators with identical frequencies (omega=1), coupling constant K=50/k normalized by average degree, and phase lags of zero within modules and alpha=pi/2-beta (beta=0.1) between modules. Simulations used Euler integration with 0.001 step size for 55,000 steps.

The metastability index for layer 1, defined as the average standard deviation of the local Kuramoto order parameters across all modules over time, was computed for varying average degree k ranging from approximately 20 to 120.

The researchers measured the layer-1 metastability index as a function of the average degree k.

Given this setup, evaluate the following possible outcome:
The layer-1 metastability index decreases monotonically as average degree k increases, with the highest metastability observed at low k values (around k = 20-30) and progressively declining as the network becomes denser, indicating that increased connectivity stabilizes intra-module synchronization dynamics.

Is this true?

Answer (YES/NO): NO